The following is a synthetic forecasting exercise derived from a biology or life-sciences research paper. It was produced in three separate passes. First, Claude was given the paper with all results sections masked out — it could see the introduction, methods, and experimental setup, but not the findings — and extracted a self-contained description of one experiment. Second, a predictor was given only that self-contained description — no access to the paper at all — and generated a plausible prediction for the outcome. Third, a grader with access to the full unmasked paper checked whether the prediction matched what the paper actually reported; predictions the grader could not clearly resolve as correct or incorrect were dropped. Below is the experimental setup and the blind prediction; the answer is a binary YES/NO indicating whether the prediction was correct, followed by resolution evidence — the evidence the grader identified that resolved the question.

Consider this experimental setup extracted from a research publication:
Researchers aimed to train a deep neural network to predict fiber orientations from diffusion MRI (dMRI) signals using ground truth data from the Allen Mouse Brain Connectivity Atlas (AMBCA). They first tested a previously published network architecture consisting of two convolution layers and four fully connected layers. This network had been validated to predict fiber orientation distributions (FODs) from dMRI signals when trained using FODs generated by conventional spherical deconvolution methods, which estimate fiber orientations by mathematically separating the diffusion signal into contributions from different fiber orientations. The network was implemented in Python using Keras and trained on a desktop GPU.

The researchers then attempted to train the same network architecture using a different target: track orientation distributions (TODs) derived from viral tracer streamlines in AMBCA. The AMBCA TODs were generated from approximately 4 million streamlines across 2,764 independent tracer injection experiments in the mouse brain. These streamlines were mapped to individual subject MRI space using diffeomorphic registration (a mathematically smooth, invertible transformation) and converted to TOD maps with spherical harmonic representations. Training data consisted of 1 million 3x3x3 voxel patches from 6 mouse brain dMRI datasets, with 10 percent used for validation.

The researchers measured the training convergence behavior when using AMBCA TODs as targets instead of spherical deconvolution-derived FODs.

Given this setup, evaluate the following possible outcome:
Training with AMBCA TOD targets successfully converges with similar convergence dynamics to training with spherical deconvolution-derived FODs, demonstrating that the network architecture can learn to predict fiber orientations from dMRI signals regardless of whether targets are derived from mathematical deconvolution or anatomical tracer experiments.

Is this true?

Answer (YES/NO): NO